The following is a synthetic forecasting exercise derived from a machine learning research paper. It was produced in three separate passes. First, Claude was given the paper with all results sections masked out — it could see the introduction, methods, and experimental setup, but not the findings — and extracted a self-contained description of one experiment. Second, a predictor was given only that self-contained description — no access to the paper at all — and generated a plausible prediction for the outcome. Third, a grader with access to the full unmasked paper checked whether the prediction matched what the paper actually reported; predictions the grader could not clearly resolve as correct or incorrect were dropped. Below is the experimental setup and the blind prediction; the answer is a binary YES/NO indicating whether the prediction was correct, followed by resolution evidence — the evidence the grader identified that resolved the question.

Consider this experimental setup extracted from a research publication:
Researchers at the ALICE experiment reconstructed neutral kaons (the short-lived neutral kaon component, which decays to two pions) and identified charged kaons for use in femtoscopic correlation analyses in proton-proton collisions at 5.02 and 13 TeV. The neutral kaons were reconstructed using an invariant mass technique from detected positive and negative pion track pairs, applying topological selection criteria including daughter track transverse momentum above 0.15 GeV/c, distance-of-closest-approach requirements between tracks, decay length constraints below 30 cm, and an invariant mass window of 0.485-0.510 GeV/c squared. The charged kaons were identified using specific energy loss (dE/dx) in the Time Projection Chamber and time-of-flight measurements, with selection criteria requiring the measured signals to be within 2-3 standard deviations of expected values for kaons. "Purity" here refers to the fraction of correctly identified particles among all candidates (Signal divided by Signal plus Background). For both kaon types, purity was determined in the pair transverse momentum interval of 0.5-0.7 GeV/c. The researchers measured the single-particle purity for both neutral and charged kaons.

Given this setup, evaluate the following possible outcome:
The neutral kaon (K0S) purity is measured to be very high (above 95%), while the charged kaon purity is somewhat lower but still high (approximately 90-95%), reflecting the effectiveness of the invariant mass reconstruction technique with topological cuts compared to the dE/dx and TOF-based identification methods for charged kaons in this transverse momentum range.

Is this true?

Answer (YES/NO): YES